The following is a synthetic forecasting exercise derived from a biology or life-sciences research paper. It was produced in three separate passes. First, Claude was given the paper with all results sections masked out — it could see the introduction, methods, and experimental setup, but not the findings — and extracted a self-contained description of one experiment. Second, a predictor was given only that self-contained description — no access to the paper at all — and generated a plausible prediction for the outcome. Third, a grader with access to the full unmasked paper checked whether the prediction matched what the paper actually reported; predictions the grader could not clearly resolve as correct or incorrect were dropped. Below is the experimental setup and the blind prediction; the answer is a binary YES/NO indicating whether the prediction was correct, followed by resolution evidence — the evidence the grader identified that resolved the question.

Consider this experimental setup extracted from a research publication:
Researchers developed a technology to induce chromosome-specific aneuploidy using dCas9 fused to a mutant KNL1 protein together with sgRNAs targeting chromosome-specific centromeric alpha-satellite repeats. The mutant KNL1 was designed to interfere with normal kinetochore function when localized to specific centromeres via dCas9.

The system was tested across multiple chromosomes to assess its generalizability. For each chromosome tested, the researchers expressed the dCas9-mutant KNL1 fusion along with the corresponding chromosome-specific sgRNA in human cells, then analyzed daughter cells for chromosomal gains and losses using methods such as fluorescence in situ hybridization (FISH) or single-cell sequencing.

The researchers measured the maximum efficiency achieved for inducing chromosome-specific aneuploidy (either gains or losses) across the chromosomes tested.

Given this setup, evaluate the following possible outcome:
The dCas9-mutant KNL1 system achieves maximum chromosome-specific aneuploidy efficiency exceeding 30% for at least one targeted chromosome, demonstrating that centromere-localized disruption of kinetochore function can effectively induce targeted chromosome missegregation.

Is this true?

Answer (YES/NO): NO